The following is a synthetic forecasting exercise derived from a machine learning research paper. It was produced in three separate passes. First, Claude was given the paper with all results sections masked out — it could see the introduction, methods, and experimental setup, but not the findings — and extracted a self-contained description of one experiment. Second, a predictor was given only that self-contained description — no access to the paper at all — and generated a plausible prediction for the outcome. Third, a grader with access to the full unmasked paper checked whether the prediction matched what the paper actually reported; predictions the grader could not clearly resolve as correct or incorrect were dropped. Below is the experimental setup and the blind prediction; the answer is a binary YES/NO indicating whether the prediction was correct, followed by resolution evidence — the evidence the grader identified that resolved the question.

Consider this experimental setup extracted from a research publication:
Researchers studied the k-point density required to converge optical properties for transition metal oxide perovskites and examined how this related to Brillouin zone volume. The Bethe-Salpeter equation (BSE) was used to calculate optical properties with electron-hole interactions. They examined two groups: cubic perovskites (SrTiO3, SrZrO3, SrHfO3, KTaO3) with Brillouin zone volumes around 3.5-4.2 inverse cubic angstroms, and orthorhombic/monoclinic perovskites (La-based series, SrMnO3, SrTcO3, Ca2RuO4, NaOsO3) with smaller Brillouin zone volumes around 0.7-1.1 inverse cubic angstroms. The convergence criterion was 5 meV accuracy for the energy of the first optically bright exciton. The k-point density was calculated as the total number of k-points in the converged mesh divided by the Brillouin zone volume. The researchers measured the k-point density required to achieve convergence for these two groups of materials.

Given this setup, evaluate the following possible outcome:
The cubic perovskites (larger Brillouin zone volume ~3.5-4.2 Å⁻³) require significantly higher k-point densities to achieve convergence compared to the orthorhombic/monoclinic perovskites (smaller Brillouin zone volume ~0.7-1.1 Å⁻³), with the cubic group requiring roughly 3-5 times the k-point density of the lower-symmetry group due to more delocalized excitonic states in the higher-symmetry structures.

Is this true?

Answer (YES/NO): YES